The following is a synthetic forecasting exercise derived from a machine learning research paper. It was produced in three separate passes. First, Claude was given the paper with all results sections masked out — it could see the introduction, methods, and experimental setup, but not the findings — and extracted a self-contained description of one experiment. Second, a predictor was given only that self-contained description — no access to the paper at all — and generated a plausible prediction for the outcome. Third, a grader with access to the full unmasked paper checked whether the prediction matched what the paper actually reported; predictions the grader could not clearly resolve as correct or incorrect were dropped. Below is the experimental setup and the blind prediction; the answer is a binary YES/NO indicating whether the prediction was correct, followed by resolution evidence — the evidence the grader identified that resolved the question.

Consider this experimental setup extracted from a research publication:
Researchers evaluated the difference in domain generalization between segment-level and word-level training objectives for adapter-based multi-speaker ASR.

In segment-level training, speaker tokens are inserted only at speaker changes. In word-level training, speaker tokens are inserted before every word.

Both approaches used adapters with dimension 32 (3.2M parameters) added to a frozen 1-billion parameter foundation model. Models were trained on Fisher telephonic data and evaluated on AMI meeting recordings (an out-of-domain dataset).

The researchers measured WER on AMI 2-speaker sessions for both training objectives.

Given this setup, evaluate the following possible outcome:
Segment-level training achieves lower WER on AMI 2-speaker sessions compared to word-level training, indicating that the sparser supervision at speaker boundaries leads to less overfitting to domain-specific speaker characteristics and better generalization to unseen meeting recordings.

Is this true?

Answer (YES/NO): YES